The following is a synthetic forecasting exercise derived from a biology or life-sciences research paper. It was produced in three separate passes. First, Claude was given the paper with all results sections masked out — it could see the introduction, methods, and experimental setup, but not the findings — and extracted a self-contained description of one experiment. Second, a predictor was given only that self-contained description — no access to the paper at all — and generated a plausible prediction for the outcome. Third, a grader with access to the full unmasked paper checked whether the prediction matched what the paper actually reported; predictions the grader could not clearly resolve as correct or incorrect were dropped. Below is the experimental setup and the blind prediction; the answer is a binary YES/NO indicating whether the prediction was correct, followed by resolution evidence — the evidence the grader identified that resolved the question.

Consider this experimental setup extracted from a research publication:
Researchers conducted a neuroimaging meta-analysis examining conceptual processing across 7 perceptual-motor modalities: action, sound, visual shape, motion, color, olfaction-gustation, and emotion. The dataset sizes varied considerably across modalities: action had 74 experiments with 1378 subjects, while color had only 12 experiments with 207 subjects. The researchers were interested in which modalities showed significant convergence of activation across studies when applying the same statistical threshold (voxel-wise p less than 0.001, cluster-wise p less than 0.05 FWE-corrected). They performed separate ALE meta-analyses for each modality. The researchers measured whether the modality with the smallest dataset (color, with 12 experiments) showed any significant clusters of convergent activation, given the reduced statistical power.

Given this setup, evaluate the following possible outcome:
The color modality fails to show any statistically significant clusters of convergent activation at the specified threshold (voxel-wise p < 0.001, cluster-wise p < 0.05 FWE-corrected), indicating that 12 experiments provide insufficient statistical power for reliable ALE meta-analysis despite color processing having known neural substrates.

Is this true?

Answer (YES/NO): NO